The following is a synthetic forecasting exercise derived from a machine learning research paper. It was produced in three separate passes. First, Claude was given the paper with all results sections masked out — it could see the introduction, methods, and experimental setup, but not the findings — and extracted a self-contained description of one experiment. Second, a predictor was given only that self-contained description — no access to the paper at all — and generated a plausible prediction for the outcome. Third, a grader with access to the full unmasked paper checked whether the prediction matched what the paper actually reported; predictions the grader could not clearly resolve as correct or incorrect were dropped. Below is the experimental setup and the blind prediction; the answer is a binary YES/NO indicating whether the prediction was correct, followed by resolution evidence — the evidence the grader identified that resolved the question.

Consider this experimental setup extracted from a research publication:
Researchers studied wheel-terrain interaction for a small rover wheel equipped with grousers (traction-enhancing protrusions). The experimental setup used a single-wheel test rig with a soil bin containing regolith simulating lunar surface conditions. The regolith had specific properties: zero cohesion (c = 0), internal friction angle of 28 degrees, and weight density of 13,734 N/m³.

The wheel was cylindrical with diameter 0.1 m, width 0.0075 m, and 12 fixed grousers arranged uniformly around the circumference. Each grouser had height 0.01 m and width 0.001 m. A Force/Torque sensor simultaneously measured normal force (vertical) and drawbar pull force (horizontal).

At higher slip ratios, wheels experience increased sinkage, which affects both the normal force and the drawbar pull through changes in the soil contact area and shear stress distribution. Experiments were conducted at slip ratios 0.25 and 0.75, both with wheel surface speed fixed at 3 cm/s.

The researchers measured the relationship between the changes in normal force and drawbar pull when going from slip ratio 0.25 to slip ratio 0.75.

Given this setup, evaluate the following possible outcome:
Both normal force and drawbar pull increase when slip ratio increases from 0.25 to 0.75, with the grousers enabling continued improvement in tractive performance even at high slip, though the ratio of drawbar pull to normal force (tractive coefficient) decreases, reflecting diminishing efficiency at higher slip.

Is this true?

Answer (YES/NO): NO